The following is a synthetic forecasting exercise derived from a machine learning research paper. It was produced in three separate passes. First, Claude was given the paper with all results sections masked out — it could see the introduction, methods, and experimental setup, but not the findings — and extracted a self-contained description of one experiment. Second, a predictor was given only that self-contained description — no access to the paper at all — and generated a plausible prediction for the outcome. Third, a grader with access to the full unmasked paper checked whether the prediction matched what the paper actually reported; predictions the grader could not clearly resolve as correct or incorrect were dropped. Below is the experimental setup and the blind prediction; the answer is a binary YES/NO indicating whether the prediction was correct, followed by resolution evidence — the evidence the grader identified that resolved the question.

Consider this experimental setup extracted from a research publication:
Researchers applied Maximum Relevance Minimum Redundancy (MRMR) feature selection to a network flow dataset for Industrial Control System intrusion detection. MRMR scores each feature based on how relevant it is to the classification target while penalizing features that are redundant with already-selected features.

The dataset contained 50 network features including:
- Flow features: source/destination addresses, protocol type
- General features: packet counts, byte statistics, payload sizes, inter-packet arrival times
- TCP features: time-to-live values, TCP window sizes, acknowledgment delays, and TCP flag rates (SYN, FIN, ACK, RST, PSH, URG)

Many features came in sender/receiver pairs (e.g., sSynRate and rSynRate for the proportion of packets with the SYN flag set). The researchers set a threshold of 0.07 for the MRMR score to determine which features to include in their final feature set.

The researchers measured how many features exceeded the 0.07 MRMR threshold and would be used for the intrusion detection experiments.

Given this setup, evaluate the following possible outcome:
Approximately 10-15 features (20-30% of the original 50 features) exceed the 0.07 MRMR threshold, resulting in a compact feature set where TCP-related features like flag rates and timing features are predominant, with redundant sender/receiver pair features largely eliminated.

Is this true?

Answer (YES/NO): NO